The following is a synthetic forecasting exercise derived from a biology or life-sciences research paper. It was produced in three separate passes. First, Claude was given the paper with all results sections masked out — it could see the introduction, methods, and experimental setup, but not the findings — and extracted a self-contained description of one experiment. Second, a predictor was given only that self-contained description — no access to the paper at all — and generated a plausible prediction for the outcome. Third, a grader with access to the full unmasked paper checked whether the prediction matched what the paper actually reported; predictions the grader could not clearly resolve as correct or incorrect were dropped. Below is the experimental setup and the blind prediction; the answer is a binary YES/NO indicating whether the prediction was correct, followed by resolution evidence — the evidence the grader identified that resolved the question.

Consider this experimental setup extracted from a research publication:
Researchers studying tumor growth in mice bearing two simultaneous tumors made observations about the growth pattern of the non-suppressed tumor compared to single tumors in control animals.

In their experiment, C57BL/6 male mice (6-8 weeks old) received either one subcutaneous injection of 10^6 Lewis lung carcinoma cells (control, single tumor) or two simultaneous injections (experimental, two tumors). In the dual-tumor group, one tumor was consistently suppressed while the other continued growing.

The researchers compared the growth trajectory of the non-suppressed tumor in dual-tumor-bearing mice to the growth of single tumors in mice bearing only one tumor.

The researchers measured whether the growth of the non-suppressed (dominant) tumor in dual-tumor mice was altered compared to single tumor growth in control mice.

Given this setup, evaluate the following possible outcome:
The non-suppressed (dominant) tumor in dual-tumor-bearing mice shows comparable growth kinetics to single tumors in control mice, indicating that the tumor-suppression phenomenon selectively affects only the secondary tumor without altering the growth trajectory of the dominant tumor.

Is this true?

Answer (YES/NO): YES